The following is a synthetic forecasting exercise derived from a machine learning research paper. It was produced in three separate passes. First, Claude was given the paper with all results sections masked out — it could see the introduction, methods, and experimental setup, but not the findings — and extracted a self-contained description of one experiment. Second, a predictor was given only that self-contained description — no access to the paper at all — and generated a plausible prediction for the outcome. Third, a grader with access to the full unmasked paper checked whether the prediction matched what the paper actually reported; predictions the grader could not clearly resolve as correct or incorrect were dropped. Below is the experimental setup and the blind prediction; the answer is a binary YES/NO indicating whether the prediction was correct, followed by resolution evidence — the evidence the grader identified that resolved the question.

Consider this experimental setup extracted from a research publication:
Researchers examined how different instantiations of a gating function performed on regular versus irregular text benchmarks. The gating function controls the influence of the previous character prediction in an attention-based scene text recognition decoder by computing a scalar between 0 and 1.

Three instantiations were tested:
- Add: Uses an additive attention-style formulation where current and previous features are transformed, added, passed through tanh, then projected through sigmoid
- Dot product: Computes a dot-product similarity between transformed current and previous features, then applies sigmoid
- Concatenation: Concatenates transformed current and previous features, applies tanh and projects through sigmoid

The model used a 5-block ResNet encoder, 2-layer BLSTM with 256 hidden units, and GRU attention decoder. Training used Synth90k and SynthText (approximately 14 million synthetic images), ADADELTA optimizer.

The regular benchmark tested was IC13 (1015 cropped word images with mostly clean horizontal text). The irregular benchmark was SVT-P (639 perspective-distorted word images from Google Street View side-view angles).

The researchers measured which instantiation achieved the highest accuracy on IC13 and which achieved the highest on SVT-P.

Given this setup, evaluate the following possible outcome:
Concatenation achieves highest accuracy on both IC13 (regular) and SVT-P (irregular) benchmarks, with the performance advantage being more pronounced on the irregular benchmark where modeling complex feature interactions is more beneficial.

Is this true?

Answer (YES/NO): NO